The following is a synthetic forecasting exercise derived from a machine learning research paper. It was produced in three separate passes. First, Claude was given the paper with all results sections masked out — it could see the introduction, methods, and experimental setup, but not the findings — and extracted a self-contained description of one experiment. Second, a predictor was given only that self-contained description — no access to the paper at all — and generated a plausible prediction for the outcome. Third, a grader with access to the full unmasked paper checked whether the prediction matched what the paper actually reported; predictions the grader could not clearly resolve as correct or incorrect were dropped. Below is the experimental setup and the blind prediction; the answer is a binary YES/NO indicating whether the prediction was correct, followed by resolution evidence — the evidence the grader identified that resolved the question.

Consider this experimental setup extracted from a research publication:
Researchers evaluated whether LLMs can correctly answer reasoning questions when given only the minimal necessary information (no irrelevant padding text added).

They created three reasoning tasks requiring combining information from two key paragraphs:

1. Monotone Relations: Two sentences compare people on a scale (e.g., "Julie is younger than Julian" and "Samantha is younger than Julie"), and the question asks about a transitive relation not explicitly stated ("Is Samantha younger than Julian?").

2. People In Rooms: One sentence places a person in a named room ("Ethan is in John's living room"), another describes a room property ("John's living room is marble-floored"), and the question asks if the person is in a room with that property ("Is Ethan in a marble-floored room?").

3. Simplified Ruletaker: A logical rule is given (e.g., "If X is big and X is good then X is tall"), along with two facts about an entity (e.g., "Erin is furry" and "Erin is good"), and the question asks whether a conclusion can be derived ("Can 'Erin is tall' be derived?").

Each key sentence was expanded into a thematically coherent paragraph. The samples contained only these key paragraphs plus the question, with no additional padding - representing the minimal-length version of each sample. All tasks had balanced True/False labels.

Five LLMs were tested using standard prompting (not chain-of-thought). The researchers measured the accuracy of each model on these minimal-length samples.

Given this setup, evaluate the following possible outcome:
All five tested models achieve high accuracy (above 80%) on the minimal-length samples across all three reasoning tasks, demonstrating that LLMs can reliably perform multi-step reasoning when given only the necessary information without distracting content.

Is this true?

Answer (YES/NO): NO